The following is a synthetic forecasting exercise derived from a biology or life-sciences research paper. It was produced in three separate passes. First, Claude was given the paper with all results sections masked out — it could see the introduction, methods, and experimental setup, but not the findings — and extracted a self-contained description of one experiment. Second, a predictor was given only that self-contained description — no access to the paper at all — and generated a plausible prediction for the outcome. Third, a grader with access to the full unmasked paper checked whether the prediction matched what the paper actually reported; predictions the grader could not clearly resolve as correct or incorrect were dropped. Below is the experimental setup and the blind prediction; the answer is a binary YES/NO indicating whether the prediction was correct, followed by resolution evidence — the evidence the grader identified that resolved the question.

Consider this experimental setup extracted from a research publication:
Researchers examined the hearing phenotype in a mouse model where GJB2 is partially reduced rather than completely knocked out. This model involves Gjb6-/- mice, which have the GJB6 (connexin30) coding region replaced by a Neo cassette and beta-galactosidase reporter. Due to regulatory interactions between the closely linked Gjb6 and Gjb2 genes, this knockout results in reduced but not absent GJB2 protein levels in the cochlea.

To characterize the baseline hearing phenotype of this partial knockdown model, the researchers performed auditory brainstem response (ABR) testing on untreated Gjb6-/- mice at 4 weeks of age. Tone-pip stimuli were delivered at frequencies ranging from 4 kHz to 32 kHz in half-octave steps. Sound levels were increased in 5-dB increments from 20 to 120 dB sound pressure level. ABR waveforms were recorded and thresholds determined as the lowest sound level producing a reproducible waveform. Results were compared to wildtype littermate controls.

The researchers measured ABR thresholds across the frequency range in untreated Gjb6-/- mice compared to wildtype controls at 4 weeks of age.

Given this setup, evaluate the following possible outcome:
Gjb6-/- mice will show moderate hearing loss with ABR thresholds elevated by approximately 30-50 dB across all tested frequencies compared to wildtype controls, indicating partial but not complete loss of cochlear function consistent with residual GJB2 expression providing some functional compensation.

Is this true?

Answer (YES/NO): NO